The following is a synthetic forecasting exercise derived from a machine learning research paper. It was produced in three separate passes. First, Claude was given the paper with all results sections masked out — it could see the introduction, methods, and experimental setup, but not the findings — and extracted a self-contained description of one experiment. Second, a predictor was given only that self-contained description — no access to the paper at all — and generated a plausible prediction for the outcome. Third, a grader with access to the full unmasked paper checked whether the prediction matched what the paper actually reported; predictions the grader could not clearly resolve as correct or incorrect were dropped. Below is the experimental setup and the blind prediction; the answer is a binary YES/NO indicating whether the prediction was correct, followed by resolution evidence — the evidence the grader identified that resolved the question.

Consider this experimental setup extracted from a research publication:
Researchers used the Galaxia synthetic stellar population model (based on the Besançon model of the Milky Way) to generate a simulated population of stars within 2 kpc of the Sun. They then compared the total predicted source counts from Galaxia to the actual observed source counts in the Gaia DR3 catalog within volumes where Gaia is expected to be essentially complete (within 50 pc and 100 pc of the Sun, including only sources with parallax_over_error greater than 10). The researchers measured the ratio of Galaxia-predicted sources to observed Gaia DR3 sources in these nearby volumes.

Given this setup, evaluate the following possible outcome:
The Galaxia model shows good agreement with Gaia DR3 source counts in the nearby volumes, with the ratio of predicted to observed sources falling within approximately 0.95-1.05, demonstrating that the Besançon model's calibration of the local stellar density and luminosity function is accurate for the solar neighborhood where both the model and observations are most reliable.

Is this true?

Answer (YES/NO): NO